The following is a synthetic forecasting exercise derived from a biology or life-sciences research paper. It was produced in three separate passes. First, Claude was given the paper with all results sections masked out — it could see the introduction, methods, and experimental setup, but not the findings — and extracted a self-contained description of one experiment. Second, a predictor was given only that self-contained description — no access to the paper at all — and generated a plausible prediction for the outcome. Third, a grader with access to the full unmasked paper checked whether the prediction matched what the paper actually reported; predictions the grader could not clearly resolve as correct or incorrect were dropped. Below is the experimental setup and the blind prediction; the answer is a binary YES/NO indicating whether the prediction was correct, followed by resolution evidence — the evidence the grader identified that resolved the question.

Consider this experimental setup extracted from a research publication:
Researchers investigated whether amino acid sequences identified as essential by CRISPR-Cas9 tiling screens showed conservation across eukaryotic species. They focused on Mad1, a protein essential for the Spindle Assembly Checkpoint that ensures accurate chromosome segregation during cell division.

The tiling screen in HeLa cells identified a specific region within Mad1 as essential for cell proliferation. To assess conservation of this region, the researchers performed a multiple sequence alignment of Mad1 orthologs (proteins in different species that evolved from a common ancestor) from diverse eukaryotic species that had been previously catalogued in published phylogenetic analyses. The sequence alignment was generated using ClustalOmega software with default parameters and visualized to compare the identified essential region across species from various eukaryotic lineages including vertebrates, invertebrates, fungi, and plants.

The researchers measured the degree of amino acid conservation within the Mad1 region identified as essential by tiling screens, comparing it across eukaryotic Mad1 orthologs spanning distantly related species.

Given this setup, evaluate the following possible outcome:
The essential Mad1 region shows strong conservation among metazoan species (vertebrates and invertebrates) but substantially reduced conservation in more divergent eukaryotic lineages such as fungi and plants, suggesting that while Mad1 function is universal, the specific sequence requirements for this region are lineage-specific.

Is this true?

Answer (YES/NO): NO